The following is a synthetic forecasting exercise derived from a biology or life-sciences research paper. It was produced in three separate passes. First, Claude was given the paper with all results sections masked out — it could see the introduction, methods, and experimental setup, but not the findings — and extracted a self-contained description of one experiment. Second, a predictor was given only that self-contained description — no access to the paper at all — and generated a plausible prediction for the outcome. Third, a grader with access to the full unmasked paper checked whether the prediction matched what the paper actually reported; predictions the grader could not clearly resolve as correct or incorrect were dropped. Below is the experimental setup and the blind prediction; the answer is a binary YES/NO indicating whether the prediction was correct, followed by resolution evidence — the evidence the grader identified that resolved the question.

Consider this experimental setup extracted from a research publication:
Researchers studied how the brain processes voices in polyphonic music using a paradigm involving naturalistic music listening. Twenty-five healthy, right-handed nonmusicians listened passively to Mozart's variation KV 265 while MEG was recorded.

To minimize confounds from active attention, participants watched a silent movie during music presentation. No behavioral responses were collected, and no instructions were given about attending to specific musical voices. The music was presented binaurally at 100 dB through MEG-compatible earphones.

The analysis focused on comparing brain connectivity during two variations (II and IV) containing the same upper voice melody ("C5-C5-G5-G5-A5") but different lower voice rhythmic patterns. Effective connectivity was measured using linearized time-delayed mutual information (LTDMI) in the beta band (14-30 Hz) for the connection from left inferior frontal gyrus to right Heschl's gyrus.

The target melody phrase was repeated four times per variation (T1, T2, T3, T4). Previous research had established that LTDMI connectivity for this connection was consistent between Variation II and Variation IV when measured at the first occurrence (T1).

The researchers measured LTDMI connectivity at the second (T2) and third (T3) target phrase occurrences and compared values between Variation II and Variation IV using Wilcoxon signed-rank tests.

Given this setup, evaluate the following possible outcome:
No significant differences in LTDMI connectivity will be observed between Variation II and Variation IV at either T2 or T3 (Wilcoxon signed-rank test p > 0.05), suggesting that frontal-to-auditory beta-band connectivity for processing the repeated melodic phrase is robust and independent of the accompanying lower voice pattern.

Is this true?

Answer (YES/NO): YES